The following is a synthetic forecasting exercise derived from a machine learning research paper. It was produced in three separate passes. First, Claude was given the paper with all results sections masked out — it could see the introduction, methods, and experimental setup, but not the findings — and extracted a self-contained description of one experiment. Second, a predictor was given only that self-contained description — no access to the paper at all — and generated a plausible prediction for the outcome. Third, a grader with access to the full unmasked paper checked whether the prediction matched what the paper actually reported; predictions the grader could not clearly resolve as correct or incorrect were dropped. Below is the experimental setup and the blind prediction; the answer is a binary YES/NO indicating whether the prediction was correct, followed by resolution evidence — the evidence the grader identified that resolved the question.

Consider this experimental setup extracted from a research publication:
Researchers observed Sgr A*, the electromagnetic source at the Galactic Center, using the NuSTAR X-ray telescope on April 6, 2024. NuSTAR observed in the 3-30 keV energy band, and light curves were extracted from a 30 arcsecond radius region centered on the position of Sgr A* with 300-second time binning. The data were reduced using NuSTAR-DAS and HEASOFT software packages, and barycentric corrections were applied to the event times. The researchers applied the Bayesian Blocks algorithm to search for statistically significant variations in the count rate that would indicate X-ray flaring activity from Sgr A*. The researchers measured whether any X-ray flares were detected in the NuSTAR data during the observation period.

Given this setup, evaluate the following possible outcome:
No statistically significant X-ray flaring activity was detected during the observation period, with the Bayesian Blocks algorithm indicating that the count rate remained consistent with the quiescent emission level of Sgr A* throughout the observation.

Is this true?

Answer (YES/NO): YES